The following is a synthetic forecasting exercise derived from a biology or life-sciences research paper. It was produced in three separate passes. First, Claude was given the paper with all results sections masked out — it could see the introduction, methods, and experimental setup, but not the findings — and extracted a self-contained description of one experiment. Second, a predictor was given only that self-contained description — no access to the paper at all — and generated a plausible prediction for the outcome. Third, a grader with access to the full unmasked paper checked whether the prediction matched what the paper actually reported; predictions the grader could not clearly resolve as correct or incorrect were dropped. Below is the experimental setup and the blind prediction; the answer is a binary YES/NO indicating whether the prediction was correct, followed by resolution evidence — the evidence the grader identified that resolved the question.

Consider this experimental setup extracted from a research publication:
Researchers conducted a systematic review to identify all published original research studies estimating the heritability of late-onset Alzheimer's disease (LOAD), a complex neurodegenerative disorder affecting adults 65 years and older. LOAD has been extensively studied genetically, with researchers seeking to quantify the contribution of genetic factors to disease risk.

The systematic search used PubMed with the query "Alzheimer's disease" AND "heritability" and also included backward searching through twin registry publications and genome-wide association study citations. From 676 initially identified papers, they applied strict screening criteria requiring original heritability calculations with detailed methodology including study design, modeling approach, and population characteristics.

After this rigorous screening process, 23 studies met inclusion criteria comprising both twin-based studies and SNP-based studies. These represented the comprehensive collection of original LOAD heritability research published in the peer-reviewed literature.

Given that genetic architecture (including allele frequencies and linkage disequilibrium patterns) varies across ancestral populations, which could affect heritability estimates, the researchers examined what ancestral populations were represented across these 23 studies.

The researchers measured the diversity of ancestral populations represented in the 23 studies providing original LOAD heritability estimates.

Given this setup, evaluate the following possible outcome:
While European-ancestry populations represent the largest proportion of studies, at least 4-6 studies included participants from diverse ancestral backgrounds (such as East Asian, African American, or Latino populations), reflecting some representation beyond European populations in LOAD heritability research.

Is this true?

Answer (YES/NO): NO